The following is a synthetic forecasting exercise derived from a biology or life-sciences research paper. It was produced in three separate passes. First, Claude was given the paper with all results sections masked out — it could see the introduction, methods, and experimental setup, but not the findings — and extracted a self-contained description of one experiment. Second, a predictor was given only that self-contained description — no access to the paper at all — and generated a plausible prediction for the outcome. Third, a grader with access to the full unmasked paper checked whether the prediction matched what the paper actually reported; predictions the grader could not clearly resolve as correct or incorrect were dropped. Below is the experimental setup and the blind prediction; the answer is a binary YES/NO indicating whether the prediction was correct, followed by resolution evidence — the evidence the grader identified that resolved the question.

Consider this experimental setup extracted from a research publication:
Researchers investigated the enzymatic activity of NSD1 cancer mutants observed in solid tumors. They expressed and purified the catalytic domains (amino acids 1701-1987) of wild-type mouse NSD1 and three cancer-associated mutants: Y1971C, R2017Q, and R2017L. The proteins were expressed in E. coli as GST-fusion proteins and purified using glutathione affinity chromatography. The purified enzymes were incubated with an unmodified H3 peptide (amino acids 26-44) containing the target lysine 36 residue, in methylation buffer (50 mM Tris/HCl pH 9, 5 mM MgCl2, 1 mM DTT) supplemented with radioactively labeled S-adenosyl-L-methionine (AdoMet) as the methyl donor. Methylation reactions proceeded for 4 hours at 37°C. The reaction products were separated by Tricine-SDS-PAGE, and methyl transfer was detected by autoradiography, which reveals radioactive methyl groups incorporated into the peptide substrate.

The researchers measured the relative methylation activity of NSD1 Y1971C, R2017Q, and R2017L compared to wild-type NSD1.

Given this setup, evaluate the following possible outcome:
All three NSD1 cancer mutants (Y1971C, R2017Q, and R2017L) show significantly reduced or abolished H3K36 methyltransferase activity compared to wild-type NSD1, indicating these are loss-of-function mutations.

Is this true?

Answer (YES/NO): YES